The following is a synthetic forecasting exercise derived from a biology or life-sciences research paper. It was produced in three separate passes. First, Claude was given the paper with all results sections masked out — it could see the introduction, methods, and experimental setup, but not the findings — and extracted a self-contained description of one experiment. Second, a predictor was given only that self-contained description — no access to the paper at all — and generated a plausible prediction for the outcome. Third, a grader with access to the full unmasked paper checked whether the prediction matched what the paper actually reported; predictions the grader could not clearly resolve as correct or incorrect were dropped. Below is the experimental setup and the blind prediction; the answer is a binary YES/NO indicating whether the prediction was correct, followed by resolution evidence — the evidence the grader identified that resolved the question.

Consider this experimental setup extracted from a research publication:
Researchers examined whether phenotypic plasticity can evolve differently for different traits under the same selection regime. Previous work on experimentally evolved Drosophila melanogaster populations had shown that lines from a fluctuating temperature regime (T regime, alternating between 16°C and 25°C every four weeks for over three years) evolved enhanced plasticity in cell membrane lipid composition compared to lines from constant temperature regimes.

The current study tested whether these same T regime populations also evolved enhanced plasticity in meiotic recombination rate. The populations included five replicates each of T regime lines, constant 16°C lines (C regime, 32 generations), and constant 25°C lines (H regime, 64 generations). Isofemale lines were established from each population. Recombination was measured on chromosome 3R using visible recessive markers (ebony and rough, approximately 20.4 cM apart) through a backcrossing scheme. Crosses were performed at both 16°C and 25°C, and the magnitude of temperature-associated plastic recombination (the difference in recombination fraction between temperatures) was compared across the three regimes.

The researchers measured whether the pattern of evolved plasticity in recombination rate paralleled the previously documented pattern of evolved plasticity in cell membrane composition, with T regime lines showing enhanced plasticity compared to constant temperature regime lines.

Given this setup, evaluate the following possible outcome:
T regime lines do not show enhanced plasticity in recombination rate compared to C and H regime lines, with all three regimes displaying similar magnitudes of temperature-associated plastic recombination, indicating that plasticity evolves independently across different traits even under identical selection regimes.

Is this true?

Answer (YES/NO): YES